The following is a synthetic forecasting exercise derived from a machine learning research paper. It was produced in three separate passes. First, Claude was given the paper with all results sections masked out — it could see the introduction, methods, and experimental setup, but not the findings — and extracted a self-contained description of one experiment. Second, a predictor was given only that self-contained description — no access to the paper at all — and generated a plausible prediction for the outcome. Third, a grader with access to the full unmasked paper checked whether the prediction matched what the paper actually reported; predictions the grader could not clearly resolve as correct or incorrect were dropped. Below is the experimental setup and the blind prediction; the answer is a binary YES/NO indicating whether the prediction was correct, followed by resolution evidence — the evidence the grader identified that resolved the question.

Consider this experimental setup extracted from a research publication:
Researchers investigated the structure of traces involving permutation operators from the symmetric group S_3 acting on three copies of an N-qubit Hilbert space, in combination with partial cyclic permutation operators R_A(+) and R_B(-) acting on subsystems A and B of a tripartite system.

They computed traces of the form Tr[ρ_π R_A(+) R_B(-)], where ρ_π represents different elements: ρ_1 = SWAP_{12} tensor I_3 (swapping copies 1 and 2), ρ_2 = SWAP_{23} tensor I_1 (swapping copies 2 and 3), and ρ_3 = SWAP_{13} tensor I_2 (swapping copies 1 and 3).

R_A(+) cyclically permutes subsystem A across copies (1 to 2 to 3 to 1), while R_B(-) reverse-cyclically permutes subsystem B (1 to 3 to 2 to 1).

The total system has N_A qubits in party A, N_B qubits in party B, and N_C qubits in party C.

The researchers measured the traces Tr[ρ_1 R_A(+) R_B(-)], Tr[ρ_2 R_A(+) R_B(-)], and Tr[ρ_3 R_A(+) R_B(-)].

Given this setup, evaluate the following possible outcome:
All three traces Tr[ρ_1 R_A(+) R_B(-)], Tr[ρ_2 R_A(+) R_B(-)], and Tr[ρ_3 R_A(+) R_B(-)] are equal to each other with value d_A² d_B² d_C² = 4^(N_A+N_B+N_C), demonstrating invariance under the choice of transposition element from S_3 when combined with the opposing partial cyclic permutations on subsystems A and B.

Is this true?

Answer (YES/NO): YES